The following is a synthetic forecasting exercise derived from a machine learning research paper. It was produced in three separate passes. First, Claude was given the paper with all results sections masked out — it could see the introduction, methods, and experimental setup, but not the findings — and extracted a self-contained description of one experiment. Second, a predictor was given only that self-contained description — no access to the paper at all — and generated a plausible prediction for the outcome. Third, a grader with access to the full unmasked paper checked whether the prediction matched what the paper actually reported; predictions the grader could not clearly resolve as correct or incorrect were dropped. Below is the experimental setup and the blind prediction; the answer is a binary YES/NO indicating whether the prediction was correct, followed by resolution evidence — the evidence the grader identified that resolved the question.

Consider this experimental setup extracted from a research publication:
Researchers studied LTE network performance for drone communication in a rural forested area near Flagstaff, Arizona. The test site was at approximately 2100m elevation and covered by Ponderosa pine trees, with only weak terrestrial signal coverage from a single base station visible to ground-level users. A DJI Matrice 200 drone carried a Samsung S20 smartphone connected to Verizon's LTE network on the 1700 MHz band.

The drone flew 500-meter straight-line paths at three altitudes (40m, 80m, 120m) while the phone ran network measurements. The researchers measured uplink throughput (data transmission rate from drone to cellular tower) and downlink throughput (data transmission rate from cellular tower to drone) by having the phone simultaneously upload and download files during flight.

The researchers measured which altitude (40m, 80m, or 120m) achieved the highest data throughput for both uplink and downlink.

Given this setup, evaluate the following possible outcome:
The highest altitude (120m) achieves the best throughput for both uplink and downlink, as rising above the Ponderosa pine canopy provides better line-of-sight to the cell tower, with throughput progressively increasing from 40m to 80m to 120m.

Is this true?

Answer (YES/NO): NO